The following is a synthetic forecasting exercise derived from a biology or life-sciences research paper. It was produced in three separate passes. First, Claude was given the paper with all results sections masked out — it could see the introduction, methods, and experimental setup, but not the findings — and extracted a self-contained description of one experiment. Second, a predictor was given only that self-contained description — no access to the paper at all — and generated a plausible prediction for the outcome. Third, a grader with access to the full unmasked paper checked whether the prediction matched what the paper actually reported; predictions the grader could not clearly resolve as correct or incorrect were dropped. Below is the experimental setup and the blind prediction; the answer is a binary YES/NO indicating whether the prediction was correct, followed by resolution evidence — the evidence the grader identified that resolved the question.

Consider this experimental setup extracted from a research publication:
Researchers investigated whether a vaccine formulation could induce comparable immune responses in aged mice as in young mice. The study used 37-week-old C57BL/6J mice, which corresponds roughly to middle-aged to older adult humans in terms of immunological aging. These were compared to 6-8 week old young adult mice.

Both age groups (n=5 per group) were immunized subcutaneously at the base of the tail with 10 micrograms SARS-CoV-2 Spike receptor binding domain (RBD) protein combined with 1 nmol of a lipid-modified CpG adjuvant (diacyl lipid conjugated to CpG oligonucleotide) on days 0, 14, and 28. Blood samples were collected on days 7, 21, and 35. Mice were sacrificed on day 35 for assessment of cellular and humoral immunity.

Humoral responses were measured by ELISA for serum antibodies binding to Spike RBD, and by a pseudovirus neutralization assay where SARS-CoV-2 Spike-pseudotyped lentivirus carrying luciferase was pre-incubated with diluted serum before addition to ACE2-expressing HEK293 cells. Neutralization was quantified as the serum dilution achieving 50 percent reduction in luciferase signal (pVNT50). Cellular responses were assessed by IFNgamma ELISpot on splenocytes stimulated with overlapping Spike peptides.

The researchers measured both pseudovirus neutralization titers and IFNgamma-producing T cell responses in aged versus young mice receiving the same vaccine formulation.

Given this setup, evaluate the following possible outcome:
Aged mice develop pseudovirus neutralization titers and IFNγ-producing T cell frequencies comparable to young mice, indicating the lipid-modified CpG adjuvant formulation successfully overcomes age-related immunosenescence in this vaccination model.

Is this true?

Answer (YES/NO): NO